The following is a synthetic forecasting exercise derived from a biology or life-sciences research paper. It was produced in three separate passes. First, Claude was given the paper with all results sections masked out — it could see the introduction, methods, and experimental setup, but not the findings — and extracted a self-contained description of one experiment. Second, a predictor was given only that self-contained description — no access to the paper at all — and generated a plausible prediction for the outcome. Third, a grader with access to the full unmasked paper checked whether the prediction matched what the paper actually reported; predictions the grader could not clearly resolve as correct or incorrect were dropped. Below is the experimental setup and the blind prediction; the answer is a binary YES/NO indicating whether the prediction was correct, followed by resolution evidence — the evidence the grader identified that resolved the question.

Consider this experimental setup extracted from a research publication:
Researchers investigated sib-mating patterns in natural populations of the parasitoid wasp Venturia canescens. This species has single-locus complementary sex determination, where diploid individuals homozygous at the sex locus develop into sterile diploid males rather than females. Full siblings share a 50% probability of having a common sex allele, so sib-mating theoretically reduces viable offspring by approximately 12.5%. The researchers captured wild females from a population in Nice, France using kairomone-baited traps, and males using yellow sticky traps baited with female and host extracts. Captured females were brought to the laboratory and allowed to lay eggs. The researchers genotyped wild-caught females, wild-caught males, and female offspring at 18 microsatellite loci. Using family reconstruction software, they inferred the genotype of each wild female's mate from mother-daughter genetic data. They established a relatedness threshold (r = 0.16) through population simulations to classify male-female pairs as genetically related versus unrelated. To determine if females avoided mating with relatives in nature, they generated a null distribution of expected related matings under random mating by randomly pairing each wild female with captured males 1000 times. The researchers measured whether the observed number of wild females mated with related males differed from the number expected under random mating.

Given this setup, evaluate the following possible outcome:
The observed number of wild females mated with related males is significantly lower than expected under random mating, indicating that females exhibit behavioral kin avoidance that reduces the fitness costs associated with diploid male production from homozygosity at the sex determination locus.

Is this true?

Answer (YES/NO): NO